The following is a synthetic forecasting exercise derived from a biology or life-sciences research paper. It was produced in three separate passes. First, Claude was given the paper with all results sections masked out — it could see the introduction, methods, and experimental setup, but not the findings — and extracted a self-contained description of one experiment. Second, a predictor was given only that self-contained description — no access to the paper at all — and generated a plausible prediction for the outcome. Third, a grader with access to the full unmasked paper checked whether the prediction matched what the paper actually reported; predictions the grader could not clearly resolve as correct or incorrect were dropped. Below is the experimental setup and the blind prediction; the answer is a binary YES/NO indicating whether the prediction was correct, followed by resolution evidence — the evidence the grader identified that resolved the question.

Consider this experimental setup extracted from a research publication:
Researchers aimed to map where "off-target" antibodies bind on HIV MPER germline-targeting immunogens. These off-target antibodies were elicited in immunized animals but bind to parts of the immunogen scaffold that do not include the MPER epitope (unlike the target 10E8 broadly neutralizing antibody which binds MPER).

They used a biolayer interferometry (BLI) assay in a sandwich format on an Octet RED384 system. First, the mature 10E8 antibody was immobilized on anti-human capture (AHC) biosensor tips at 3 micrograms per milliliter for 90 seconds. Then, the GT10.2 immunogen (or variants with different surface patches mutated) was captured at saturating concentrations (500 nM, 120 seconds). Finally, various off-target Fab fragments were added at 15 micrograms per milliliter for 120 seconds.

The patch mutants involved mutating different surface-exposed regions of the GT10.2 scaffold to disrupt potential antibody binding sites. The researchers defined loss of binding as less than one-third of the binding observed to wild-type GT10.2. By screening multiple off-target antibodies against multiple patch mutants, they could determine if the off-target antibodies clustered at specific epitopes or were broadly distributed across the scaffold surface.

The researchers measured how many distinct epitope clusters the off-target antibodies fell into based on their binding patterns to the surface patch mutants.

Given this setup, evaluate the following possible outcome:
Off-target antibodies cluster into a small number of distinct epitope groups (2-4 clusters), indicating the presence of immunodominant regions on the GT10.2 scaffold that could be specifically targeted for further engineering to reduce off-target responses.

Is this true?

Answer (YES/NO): YES